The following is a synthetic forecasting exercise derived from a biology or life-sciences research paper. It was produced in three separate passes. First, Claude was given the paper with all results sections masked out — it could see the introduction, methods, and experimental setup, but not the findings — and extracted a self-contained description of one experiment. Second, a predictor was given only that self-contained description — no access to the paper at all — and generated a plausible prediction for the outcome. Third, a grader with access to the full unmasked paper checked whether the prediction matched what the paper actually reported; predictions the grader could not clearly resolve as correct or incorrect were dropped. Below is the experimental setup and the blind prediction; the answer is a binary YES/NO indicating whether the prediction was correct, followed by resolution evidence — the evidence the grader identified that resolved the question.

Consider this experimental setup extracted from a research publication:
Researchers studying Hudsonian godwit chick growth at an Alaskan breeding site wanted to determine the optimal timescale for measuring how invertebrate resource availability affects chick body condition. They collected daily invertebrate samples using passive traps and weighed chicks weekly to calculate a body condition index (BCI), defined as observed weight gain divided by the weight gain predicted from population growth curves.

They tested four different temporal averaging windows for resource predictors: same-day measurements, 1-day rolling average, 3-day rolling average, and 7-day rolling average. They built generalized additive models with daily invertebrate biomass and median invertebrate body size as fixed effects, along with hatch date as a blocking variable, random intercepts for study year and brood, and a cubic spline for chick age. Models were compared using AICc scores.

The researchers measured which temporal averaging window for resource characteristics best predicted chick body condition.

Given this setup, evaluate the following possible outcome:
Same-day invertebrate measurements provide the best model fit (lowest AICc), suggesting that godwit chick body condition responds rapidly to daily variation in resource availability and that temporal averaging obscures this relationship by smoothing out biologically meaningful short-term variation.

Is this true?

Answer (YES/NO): NO